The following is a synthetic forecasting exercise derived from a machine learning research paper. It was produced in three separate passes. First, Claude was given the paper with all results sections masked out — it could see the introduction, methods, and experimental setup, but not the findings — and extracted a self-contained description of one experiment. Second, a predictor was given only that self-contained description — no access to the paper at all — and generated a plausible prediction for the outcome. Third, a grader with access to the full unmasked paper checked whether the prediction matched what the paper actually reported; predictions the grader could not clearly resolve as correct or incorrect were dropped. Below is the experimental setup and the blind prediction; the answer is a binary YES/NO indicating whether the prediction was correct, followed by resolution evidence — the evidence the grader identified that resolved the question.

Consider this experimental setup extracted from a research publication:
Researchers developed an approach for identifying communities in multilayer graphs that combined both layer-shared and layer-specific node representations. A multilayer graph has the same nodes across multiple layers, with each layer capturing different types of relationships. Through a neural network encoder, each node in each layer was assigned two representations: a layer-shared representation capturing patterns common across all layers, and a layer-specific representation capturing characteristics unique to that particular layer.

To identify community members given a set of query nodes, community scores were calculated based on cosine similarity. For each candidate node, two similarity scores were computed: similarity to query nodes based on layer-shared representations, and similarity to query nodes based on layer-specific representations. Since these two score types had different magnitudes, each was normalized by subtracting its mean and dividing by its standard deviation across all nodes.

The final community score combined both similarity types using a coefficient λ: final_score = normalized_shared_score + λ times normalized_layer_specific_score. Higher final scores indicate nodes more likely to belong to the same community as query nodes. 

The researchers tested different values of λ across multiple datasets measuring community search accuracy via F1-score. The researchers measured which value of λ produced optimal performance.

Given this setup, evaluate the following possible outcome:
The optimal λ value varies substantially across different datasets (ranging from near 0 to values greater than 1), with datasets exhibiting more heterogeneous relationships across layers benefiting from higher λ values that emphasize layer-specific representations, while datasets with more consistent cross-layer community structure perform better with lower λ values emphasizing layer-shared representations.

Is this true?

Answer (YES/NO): NO